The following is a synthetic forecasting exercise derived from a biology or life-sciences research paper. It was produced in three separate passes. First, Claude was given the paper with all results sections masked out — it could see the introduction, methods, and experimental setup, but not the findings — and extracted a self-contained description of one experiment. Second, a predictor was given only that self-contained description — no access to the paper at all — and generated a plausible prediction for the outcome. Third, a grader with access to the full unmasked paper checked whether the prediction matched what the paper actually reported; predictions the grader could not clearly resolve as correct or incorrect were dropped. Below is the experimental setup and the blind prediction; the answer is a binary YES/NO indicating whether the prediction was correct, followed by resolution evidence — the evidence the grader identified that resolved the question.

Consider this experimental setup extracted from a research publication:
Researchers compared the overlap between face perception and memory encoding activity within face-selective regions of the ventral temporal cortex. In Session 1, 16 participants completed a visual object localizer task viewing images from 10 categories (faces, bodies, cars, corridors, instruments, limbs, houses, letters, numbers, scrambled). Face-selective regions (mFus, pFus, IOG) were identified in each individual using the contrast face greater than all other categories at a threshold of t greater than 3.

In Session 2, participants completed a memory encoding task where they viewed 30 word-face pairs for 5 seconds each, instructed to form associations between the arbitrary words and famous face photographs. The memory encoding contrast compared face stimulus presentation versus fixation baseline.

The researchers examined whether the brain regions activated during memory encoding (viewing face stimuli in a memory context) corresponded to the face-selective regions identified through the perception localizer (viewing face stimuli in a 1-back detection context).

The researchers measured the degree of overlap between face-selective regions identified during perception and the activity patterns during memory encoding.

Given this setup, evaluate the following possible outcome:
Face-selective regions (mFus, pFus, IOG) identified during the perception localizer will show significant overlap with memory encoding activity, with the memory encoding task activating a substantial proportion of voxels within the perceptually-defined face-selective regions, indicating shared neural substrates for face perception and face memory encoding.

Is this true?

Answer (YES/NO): YES